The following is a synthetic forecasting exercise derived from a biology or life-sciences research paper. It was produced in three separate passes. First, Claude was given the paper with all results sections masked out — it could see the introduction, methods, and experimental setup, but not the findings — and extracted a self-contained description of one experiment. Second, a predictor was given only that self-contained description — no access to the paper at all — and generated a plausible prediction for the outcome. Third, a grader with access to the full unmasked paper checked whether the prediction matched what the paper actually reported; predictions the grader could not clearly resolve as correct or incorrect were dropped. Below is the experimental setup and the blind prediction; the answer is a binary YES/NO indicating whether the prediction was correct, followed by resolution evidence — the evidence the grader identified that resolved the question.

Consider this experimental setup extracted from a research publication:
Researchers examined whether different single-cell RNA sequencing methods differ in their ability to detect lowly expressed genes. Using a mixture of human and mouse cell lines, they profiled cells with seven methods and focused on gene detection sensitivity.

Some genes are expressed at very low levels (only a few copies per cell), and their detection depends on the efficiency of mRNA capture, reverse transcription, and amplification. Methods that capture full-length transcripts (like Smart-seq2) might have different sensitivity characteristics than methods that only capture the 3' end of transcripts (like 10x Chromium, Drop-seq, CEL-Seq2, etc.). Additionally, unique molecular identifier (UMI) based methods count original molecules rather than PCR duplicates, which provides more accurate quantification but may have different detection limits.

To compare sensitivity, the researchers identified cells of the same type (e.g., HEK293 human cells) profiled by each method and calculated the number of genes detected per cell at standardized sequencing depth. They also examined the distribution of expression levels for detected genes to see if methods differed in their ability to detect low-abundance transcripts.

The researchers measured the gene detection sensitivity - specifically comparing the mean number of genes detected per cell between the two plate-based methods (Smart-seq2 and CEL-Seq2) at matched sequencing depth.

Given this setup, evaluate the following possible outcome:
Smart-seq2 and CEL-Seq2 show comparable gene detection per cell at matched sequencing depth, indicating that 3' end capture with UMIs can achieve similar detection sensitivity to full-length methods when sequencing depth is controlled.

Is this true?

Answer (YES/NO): YES